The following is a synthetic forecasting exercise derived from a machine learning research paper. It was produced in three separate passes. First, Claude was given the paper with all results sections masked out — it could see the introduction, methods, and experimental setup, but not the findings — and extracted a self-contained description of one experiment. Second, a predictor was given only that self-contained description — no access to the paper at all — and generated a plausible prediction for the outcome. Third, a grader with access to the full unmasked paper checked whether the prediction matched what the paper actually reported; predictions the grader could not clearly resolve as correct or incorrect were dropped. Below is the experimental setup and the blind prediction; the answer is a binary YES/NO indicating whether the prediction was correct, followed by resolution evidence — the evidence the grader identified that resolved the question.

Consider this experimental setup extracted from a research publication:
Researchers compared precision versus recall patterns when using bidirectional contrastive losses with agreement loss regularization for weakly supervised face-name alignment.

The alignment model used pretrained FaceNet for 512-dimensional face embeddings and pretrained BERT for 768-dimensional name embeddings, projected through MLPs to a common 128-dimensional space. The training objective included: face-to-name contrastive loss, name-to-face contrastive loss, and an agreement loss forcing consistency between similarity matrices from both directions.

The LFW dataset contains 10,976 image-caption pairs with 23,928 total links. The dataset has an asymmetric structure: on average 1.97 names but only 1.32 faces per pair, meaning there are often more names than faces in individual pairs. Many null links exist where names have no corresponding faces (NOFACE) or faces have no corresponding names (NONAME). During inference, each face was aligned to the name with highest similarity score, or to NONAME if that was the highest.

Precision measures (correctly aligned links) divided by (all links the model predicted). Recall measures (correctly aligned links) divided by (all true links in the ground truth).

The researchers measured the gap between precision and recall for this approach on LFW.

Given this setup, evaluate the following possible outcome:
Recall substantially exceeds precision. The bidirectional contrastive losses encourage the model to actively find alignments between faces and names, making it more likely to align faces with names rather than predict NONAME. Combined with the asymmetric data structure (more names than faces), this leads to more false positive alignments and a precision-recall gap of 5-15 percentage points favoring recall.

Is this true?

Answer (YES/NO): YES